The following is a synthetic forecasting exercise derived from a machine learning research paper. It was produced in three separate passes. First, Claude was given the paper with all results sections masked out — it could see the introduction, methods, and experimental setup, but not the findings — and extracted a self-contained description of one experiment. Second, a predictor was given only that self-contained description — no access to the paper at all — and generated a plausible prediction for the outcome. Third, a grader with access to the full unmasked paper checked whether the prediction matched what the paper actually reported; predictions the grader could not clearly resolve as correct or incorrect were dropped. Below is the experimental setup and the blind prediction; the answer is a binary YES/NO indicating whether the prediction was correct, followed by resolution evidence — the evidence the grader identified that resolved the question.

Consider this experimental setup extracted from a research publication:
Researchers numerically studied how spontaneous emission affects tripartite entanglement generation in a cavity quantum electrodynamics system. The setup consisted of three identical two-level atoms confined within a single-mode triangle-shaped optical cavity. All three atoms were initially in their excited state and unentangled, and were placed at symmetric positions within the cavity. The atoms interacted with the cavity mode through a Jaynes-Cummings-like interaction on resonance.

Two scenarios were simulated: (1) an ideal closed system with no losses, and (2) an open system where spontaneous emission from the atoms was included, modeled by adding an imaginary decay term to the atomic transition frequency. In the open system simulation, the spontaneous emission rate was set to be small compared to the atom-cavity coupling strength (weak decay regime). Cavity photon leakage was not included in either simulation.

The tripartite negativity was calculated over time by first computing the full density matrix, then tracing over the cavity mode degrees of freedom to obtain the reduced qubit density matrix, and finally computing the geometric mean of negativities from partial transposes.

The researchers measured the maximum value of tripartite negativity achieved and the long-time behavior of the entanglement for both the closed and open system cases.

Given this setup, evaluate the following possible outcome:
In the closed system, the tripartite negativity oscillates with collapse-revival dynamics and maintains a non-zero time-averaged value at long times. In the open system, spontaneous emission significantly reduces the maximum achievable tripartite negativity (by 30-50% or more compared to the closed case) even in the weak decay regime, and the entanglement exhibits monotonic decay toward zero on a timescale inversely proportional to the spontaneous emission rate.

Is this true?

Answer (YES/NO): NO